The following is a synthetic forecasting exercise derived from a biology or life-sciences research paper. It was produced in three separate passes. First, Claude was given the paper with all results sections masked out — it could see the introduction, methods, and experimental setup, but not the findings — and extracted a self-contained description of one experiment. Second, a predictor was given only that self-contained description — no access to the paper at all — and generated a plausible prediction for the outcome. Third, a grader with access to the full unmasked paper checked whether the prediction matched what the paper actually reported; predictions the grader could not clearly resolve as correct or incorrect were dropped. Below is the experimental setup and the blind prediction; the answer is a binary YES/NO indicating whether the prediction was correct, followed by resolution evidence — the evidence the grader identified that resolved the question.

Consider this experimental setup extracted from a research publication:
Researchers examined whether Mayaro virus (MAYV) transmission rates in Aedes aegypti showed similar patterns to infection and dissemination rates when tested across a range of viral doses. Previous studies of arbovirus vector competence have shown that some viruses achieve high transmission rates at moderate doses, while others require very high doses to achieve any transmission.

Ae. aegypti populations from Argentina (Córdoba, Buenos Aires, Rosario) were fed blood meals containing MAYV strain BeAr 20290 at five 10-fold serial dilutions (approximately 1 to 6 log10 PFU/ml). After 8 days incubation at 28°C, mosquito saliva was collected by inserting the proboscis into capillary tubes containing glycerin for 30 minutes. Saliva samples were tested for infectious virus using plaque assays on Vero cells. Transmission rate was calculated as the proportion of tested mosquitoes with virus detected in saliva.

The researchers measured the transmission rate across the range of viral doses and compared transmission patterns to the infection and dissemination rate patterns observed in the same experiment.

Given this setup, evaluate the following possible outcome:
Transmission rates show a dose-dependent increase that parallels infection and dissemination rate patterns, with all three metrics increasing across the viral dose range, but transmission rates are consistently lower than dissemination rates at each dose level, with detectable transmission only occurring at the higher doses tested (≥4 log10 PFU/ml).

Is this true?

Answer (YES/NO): NO